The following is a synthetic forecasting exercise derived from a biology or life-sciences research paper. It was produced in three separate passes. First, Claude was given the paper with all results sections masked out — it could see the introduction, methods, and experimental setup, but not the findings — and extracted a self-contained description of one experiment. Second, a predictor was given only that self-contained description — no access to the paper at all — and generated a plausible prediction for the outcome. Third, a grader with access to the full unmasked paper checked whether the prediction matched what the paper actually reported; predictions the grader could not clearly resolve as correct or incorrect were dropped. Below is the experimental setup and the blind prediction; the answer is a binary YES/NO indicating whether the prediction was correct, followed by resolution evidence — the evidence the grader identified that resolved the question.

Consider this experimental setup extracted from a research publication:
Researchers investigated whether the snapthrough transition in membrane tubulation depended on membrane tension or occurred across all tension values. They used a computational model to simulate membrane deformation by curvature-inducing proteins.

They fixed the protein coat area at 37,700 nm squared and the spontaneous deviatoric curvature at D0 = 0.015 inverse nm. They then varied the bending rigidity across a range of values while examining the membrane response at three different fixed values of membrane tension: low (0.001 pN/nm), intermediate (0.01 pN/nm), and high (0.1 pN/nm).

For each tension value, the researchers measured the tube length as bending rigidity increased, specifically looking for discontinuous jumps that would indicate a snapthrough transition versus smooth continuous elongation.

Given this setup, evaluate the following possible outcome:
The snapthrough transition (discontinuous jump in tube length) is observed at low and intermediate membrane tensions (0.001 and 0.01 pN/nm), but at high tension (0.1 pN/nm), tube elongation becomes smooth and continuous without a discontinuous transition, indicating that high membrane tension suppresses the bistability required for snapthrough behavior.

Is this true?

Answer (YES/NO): NO